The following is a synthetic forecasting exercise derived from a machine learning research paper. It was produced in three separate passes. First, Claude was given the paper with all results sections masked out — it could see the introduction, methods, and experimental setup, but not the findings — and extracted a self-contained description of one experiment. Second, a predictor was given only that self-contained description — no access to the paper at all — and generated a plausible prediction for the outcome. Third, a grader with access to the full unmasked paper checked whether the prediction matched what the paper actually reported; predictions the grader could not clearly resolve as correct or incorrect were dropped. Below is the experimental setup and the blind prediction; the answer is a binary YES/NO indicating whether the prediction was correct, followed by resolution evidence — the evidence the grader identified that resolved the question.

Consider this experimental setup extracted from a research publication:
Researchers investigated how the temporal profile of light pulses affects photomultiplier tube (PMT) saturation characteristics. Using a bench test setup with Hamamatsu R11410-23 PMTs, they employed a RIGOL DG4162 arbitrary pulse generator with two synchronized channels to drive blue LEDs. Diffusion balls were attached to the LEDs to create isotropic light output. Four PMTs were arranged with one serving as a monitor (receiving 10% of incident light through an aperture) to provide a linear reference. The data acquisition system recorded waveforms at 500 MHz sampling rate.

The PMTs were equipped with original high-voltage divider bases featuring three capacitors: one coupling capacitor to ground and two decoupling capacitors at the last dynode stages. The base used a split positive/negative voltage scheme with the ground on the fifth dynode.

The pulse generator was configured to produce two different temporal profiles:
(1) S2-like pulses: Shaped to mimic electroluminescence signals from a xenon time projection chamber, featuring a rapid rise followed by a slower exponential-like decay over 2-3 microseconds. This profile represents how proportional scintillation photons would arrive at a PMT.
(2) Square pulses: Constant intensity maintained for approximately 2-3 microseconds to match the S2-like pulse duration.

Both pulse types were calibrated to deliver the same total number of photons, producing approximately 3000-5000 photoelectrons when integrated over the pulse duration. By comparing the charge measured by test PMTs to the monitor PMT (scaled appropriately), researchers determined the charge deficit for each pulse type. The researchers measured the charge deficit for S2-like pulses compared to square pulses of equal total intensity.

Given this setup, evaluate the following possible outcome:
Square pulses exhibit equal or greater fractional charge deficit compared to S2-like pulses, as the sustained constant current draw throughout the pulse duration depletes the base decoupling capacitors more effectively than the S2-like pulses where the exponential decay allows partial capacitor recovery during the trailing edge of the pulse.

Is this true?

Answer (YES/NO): YES